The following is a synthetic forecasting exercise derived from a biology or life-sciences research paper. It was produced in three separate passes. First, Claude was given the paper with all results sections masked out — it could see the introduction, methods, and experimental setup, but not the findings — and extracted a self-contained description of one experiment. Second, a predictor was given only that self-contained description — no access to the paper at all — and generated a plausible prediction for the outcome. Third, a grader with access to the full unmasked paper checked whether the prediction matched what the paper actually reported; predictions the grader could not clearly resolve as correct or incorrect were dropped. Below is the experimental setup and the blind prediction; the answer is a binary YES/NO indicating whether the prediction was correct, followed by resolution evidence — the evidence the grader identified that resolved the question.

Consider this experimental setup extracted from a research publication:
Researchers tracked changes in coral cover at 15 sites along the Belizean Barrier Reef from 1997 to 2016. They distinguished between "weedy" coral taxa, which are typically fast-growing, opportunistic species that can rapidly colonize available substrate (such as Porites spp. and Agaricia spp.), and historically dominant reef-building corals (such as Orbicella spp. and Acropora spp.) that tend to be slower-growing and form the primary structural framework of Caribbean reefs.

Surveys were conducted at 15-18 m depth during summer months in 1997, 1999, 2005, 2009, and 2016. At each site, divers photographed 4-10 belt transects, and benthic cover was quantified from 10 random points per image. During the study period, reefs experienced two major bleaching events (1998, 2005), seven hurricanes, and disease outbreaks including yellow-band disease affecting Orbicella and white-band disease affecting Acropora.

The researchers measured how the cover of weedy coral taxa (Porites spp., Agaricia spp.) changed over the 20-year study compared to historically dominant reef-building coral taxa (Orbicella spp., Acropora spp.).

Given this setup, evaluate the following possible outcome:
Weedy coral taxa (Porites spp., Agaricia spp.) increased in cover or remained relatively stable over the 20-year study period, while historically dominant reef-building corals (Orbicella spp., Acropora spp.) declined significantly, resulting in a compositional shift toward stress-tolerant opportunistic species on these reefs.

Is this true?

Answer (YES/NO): YES